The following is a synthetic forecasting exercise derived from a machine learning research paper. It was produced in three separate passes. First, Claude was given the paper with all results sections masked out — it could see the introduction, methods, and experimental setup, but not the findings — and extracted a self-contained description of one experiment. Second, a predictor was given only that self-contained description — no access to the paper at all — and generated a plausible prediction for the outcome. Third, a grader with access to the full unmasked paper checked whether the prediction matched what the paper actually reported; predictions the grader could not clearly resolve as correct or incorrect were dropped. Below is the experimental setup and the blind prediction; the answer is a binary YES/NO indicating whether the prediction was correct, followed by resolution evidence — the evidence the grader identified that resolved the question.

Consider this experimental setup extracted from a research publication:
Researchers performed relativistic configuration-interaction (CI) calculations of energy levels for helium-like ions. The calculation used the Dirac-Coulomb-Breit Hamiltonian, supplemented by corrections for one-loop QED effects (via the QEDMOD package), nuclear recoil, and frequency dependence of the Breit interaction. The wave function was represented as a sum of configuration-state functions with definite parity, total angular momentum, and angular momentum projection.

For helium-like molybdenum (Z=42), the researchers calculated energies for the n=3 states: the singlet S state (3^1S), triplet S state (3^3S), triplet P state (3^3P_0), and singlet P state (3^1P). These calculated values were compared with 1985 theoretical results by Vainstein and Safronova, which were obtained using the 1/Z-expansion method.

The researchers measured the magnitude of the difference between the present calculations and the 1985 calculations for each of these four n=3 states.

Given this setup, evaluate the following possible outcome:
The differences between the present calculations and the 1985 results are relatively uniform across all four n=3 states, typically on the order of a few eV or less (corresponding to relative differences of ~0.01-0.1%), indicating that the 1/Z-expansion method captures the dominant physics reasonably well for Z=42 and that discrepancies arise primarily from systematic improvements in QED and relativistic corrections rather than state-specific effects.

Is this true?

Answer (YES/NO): NO